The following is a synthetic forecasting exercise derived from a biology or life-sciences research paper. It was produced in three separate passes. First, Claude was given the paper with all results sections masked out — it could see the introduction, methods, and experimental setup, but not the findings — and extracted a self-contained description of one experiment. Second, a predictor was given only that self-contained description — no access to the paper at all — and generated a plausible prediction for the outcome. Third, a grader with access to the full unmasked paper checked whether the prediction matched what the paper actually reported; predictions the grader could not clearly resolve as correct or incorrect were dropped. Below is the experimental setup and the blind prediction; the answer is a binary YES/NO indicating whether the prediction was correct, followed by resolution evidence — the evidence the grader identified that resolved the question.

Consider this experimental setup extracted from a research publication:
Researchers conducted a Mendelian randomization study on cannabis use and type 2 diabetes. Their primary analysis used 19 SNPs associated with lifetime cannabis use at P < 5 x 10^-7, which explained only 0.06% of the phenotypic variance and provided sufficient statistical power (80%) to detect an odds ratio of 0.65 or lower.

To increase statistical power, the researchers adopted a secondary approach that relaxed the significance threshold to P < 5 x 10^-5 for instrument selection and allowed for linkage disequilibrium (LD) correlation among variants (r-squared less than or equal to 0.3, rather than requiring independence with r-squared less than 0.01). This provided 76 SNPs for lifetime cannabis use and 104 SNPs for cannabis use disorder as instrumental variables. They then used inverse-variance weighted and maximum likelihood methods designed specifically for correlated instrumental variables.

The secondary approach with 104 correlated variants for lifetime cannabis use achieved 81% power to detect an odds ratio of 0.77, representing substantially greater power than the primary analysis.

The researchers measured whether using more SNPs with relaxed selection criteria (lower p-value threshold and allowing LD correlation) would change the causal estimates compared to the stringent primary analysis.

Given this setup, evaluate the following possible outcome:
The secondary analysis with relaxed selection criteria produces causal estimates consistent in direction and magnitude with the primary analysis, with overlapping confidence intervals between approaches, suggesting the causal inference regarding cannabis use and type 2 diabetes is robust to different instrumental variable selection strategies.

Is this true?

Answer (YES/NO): YES